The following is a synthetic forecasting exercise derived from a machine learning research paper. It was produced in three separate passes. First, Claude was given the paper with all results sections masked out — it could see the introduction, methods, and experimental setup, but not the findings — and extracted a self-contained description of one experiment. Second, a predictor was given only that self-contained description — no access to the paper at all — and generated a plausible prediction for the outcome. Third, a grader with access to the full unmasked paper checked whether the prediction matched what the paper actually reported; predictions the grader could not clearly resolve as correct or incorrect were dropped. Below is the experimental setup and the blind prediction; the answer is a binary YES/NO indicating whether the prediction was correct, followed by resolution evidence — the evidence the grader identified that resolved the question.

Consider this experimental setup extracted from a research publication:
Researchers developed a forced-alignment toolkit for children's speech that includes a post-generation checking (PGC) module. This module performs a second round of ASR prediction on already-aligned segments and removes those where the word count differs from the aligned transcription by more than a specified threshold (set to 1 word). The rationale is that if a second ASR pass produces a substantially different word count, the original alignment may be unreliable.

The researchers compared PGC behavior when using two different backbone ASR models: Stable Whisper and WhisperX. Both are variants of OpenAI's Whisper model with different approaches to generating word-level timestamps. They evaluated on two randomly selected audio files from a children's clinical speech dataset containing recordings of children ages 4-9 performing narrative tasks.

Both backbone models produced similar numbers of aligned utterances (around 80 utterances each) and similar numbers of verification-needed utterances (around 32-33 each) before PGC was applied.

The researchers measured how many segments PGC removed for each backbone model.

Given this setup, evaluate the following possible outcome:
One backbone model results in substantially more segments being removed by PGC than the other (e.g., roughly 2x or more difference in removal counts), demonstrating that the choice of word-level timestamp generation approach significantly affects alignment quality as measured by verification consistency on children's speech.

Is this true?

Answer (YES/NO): YES